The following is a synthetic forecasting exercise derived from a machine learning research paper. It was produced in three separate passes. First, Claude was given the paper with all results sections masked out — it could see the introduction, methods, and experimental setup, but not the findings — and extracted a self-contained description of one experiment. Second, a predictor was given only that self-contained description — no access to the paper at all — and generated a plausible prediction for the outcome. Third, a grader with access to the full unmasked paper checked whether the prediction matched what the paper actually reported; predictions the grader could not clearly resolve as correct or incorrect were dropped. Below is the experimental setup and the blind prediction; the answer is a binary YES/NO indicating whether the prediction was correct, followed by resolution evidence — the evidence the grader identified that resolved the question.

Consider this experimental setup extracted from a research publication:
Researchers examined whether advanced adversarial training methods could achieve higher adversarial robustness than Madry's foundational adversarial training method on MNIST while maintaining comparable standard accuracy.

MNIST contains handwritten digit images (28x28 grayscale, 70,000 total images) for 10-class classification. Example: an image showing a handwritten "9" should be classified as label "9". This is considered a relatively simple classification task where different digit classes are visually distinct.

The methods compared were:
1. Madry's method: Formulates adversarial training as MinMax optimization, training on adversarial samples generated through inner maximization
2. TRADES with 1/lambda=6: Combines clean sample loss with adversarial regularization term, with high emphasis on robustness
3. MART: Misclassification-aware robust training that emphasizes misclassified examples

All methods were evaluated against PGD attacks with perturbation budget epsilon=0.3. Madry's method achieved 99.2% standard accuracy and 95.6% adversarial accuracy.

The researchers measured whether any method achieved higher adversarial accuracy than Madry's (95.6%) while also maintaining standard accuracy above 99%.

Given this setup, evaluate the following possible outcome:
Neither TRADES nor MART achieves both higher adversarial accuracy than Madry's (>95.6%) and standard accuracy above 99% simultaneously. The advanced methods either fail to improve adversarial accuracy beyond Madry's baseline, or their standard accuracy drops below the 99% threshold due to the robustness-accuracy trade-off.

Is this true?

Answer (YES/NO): NO